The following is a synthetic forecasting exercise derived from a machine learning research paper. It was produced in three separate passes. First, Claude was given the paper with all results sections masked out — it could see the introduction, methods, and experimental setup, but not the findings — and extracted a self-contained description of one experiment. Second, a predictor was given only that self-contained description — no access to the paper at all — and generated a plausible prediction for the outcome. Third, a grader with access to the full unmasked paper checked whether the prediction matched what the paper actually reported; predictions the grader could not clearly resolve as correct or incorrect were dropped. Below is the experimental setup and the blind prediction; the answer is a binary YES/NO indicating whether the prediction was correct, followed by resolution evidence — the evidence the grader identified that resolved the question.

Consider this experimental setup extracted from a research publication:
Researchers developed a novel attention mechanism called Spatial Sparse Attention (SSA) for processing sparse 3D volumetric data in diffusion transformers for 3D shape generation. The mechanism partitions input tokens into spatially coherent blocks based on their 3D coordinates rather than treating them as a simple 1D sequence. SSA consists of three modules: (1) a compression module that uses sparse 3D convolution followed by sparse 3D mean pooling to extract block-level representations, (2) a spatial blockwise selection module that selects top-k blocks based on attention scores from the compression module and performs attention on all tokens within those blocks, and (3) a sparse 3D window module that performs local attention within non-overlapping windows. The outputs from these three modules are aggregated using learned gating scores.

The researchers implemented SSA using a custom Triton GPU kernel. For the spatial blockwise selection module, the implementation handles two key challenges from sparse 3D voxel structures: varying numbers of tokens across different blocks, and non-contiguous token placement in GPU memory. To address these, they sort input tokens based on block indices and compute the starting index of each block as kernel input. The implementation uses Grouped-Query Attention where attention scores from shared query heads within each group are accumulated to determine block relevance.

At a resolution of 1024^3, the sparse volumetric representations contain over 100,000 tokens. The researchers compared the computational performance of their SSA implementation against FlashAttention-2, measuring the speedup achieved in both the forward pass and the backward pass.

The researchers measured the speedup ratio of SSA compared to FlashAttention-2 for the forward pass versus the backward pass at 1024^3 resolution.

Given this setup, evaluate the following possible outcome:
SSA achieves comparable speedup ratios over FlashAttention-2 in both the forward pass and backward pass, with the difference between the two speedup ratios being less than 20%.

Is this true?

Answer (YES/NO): NO